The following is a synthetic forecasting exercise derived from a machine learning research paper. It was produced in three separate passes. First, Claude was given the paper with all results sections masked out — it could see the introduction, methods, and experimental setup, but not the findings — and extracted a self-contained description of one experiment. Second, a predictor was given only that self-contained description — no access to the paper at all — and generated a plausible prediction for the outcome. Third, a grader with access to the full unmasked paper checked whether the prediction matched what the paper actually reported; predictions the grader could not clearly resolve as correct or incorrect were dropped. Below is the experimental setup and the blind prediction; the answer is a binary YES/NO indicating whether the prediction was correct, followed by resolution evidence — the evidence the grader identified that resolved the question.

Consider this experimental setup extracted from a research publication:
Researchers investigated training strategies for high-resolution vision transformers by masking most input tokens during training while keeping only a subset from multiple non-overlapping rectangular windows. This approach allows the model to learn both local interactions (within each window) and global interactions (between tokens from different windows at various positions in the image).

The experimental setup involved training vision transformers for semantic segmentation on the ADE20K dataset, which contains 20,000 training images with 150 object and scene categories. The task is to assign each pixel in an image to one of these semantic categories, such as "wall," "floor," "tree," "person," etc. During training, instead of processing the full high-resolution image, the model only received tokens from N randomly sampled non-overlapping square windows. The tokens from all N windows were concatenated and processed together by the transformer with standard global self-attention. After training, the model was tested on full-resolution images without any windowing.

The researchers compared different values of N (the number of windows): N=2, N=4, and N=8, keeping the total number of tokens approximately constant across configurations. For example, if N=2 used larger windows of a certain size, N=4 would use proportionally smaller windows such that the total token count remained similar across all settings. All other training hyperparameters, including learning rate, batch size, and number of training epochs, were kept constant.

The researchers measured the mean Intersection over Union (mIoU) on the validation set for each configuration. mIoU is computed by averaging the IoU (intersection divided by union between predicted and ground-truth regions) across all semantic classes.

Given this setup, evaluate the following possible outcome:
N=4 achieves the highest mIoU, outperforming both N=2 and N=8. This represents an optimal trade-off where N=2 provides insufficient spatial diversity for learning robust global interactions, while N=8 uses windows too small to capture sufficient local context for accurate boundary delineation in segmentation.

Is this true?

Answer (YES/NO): NO